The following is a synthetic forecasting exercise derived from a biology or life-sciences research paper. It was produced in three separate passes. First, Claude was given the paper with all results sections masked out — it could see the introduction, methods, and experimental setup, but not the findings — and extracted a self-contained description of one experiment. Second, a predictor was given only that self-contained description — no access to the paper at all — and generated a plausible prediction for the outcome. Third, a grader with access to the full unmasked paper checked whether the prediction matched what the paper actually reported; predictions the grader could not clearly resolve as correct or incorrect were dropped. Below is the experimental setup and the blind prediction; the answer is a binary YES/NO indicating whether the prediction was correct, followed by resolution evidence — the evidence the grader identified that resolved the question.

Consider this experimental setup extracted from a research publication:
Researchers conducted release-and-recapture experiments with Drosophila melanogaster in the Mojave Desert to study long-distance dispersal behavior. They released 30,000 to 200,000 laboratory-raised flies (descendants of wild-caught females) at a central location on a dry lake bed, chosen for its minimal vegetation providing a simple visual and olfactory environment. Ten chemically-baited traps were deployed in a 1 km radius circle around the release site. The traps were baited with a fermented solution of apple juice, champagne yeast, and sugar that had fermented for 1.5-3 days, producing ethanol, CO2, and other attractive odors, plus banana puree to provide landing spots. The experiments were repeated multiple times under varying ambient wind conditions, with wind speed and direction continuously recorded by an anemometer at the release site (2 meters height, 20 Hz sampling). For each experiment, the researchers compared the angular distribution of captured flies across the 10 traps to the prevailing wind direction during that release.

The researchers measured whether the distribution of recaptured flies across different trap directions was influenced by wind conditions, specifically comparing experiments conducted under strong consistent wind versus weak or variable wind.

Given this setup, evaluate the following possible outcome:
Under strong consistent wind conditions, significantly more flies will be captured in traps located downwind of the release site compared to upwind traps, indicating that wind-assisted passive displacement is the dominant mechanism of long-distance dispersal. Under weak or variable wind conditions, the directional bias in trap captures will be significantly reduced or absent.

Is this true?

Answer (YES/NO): YES